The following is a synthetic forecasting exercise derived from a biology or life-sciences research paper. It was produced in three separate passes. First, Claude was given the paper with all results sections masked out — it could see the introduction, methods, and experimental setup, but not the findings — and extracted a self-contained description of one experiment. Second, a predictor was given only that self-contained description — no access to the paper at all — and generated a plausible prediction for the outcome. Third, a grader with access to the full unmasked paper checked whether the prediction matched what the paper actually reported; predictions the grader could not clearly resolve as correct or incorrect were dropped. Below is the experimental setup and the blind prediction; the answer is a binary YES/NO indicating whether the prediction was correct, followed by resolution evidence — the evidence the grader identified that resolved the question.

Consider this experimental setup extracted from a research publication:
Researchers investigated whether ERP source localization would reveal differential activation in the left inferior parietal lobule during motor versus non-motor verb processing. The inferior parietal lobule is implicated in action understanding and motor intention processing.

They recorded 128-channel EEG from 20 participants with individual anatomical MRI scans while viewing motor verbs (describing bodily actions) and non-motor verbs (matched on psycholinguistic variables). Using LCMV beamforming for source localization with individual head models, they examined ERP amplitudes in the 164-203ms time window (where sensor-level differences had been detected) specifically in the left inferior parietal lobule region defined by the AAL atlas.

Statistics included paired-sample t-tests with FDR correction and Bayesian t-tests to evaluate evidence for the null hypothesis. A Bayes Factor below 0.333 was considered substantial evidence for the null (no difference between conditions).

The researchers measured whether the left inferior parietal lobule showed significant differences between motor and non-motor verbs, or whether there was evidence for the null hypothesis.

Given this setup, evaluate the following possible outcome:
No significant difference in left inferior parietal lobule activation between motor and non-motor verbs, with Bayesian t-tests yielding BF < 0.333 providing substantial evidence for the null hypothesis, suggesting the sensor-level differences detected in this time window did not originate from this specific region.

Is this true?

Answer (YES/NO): YES